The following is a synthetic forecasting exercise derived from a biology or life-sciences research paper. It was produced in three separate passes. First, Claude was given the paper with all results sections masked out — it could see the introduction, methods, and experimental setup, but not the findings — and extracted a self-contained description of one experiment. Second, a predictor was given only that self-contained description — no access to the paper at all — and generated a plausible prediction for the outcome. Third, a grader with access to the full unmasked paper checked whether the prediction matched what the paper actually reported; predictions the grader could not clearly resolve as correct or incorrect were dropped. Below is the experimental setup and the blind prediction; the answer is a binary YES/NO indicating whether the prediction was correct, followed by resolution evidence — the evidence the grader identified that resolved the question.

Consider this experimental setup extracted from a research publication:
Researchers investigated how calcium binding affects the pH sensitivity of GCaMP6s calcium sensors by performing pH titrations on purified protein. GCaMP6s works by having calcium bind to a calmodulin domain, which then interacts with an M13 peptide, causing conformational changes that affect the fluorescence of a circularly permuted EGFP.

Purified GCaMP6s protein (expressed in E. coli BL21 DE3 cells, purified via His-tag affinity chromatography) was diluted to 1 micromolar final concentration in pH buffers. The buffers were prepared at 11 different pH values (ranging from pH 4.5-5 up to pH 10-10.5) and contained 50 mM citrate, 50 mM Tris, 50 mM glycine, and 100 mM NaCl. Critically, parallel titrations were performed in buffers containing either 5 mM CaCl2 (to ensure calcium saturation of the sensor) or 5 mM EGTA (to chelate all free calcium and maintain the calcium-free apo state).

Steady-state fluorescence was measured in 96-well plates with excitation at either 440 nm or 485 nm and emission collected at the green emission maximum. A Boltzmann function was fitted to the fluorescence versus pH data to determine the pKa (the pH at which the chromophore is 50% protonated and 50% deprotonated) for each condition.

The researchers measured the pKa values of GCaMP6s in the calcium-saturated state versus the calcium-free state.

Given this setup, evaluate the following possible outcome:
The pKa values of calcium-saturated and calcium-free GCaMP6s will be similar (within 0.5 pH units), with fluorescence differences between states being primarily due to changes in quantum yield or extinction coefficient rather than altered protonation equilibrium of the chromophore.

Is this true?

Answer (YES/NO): NO